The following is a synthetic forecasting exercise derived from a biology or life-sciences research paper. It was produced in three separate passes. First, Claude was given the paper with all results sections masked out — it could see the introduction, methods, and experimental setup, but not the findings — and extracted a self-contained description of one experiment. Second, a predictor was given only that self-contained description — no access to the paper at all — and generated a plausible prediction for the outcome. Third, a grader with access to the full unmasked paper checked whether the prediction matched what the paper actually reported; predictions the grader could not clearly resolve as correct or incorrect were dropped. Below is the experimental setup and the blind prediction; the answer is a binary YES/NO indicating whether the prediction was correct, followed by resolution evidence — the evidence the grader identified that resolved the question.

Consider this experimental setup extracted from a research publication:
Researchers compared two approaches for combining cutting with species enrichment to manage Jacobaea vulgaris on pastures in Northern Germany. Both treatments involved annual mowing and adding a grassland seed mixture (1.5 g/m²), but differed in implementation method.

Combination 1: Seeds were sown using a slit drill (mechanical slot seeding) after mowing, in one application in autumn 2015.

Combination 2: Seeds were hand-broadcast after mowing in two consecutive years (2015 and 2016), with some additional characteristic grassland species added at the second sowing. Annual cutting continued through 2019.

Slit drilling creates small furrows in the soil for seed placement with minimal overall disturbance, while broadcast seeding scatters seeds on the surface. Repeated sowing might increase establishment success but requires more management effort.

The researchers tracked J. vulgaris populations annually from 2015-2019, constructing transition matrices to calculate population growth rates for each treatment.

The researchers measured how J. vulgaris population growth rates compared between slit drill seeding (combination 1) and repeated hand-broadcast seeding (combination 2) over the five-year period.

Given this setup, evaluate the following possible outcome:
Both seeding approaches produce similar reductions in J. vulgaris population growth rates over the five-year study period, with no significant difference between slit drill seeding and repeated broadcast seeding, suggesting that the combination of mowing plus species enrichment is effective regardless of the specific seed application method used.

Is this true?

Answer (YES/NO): YES